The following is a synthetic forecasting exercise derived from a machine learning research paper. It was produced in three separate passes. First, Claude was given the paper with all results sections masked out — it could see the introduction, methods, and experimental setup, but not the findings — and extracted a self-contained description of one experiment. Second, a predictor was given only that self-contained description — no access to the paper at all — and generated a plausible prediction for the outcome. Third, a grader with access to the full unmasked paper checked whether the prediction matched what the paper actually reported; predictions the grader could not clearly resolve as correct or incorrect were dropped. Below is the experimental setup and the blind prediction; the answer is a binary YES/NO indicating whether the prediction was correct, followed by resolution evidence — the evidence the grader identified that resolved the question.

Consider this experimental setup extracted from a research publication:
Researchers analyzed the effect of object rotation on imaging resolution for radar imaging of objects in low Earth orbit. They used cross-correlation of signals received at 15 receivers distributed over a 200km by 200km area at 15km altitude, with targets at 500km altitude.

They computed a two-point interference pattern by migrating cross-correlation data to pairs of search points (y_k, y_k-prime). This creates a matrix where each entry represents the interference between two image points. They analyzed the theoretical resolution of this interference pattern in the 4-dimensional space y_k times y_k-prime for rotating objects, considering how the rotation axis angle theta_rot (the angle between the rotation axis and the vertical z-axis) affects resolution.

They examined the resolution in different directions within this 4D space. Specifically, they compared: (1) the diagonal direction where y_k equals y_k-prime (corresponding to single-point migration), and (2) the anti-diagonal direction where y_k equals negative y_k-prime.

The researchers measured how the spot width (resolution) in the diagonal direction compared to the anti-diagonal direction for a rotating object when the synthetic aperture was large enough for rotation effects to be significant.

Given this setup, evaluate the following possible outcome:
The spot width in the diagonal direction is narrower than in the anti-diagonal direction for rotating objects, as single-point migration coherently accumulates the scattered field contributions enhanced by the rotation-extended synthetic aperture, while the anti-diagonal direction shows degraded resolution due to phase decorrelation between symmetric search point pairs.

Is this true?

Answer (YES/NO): NO